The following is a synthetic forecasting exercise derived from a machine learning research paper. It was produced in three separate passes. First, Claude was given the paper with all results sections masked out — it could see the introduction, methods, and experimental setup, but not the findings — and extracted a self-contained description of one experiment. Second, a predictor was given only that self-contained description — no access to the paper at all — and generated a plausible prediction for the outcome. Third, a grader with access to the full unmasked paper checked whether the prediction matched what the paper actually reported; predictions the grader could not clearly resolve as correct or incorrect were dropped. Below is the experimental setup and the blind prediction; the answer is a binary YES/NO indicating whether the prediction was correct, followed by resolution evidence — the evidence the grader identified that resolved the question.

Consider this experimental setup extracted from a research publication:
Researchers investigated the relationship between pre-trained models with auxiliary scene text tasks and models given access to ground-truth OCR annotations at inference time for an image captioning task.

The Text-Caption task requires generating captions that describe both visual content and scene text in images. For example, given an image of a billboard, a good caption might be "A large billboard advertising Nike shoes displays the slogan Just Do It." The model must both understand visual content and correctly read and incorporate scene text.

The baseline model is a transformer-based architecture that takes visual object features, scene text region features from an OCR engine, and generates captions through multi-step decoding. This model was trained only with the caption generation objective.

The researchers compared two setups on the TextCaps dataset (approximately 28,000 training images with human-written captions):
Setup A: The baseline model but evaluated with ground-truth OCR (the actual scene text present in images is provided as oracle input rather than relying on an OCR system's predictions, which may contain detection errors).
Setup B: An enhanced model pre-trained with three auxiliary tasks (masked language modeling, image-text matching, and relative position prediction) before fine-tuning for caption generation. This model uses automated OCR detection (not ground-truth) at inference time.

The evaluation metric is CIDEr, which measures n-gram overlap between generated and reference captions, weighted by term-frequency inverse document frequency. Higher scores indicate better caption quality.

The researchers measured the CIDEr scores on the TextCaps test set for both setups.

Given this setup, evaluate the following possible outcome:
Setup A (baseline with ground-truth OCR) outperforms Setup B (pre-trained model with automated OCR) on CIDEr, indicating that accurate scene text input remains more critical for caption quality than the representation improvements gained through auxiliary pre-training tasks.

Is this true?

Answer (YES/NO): NO